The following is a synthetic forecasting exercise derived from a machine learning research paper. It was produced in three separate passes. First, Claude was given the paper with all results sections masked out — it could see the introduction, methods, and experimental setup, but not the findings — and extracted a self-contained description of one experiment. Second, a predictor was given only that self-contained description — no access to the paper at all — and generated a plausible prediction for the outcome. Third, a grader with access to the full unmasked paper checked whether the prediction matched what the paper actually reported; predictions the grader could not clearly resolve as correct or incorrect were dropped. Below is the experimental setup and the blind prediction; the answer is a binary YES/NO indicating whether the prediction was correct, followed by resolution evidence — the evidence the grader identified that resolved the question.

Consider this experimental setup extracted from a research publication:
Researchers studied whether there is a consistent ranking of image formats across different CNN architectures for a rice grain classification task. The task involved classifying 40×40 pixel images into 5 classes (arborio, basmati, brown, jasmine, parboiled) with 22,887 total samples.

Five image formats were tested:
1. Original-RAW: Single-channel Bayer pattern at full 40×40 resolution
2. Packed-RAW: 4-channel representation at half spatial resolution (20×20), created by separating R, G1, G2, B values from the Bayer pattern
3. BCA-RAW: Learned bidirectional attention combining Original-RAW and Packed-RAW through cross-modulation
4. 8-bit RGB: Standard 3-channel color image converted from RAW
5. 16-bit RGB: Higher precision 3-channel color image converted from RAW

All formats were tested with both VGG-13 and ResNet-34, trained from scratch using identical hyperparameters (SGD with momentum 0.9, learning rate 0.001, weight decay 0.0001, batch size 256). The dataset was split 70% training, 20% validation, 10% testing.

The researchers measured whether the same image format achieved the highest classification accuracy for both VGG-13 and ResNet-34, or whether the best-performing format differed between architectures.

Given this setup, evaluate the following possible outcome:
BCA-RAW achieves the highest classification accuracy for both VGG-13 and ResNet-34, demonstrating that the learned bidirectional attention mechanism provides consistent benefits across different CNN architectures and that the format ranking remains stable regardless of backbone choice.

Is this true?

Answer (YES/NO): YES